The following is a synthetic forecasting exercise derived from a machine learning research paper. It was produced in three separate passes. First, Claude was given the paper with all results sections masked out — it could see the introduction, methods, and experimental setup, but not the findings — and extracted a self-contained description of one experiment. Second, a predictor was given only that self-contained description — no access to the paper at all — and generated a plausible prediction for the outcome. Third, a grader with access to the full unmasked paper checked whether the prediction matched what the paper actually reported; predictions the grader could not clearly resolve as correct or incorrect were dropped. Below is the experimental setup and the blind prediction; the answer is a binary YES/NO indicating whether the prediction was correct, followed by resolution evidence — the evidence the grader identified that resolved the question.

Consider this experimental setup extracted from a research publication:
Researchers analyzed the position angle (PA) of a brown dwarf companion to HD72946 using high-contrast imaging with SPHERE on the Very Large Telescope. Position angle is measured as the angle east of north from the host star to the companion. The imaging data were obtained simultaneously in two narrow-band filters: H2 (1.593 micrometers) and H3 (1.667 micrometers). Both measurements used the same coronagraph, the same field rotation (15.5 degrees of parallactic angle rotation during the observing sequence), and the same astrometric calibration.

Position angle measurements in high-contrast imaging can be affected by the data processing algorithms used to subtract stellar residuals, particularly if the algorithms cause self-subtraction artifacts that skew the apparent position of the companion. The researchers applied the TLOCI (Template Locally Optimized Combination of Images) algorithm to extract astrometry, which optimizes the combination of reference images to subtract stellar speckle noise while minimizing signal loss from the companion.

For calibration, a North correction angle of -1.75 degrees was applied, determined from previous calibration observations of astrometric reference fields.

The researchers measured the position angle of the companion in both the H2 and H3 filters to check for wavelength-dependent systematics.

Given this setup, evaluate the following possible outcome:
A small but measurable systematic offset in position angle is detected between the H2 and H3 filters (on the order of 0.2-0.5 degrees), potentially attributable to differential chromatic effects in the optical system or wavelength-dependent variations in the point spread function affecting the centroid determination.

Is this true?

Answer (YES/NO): NO